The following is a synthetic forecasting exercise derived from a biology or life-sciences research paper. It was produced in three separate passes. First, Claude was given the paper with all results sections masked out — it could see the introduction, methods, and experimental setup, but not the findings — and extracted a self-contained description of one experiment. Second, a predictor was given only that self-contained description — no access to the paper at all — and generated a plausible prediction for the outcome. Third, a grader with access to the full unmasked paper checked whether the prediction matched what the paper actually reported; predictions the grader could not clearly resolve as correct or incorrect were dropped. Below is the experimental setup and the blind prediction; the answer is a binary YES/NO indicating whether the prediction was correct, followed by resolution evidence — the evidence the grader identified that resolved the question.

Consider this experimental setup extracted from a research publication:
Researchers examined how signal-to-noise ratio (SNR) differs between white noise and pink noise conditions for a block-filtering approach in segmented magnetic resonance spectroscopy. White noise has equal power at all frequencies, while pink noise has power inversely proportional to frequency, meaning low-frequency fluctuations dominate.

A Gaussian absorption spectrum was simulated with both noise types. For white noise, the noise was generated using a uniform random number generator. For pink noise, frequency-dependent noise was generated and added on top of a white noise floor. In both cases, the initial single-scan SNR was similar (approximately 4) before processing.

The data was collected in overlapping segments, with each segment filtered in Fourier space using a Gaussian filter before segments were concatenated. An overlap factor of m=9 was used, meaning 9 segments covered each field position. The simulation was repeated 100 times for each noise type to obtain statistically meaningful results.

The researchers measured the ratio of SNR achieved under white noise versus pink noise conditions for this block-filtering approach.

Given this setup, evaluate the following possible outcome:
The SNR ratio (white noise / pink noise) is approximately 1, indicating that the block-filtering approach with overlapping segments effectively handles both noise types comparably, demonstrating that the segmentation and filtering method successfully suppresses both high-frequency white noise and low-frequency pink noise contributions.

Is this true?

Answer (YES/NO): NO